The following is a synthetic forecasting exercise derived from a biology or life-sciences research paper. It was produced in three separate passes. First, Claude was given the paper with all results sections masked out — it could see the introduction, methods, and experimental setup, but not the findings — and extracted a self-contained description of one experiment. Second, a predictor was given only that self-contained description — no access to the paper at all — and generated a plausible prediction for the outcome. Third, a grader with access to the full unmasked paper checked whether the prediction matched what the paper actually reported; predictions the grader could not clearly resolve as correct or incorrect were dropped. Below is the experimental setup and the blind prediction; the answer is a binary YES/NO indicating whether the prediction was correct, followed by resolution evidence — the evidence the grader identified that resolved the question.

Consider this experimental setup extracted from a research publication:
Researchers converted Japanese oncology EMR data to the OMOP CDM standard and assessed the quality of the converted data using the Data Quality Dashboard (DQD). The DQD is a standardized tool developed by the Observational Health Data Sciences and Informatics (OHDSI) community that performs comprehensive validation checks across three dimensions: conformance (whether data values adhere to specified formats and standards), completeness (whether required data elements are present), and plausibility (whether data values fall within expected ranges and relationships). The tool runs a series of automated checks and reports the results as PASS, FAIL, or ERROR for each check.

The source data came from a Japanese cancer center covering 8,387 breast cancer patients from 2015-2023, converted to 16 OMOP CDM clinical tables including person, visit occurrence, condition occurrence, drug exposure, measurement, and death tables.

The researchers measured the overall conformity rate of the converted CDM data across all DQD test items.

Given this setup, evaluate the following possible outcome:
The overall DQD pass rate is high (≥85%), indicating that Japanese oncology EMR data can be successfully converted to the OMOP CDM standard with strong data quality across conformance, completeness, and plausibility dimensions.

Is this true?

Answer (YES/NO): YES